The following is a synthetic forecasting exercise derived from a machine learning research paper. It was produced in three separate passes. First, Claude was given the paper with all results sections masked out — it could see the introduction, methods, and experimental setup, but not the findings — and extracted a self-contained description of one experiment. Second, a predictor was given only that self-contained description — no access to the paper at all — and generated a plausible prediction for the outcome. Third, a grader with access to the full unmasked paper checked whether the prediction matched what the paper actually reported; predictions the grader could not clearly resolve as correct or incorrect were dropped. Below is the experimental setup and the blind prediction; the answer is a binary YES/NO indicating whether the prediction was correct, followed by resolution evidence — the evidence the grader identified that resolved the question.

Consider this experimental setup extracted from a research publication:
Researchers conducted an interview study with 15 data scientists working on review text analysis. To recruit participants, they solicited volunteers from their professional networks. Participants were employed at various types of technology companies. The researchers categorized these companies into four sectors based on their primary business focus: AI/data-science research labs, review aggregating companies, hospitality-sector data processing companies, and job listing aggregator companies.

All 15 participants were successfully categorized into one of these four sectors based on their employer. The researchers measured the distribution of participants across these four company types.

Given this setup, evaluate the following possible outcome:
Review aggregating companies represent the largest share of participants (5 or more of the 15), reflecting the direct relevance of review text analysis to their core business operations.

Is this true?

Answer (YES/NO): NO